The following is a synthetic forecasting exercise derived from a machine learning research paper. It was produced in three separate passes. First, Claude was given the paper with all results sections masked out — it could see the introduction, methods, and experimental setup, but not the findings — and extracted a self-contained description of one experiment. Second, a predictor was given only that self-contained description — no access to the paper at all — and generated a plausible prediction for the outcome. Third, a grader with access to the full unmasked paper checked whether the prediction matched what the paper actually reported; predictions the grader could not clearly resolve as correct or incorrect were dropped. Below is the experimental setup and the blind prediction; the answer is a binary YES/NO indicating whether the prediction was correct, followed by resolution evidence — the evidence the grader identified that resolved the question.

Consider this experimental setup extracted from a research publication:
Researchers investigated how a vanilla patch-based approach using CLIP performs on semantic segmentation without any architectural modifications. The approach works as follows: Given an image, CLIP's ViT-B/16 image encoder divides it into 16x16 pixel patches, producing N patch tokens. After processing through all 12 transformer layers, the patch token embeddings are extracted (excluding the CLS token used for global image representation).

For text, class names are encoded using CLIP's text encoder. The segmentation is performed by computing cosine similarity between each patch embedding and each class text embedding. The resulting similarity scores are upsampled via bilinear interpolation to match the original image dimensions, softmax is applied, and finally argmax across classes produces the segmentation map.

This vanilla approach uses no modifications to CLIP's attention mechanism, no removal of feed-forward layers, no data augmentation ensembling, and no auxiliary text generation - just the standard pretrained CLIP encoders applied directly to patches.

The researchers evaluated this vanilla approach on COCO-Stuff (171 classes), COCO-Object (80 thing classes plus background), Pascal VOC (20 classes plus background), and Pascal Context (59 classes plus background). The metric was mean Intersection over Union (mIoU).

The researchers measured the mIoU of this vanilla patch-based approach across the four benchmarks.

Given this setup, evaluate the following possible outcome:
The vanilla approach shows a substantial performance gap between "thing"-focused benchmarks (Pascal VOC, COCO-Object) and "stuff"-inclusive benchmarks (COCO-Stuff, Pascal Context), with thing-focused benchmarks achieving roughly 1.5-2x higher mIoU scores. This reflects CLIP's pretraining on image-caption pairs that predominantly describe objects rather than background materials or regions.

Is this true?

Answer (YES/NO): NO